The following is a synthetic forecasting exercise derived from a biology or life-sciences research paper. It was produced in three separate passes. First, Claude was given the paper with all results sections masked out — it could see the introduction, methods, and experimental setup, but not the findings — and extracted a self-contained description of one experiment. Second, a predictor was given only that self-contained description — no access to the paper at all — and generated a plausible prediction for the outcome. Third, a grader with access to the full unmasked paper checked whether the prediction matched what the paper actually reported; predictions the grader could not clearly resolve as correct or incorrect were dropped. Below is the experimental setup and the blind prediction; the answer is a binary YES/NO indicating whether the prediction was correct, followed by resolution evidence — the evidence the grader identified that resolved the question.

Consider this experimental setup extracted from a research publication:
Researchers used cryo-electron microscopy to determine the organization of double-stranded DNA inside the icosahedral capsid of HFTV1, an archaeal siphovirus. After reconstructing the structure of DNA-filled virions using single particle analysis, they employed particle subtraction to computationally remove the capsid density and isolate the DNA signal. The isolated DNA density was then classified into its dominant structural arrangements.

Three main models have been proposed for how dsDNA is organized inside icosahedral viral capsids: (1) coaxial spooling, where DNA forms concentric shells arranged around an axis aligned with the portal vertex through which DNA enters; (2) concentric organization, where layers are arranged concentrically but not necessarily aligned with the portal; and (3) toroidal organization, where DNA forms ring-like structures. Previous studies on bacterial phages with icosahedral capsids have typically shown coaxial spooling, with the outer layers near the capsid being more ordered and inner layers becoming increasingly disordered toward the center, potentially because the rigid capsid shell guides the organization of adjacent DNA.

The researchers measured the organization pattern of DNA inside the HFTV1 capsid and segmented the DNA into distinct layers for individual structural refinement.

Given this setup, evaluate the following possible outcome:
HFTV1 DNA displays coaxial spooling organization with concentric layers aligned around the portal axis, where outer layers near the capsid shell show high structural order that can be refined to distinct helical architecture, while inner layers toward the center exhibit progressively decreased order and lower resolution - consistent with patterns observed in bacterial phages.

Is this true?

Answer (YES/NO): NO